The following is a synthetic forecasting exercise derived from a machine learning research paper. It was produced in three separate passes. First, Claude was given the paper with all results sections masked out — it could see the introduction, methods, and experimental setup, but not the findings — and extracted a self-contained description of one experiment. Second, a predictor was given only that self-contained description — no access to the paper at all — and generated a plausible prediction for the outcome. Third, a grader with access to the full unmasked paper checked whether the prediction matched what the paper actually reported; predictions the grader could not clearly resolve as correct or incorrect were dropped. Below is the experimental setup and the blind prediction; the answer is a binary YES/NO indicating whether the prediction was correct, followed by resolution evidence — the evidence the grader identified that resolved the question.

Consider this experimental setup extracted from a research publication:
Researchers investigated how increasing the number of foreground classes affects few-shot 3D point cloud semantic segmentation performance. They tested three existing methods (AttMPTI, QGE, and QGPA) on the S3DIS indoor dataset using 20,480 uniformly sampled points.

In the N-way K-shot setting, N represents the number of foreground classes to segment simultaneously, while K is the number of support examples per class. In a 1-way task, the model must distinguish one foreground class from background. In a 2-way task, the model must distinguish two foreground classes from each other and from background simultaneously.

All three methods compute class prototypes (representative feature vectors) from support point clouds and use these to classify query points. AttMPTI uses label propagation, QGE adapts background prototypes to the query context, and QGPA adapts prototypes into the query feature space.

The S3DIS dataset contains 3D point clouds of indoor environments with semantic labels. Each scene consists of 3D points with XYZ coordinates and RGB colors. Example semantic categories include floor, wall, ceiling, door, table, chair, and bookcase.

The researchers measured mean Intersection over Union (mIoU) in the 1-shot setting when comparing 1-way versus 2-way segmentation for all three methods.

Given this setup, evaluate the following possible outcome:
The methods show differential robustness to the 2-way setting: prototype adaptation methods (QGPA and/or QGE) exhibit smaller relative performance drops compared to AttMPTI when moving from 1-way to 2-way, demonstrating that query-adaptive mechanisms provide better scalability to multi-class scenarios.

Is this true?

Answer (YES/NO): NO